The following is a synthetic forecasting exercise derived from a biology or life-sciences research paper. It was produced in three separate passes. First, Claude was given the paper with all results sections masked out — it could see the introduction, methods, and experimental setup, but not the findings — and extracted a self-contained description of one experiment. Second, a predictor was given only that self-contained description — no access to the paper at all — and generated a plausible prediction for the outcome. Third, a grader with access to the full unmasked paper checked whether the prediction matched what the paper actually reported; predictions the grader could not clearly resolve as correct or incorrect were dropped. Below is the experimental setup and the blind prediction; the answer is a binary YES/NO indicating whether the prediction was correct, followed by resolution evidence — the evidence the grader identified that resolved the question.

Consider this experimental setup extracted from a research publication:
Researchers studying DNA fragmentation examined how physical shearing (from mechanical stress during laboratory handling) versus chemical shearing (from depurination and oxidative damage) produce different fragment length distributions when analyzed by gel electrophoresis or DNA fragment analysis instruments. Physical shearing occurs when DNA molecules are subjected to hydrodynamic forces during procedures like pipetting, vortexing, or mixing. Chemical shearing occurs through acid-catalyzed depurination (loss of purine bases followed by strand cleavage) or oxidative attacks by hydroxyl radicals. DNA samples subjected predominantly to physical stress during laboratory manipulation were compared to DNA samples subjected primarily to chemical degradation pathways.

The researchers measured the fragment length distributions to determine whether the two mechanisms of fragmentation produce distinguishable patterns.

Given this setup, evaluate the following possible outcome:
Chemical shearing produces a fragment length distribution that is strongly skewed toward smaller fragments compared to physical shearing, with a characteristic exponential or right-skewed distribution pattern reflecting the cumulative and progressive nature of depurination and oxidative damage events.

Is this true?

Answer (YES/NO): NO